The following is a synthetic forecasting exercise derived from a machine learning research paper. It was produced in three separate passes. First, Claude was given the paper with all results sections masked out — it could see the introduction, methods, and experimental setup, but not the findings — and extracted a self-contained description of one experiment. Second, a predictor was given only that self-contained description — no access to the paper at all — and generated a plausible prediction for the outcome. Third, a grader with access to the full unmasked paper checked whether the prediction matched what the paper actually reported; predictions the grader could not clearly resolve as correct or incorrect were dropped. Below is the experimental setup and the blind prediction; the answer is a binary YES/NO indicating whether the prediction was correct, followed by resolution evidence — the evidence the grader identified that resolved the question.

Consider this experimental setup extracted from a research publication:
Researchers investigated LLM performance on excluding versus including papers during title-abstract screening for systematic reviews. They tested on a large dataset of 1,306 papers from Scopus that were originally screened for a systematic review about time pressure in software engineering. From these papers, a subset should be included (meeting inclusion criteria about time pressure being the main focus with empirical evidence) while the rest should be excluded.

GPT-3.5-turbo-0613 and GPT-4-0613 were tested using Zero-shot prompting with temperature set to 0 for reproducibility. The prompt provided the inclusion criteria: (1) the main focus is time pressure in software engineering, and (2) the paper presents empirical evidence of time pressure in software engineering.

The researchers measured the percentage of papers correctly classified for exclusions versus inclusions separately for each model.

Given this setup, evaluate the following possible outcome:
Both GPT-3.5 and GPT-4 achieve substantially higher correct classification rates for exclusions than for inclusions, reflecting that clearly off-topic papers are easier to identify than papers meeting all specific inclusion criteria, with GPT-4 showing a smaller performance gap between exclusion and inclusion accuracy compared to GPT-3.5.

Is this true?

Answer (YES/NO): NO